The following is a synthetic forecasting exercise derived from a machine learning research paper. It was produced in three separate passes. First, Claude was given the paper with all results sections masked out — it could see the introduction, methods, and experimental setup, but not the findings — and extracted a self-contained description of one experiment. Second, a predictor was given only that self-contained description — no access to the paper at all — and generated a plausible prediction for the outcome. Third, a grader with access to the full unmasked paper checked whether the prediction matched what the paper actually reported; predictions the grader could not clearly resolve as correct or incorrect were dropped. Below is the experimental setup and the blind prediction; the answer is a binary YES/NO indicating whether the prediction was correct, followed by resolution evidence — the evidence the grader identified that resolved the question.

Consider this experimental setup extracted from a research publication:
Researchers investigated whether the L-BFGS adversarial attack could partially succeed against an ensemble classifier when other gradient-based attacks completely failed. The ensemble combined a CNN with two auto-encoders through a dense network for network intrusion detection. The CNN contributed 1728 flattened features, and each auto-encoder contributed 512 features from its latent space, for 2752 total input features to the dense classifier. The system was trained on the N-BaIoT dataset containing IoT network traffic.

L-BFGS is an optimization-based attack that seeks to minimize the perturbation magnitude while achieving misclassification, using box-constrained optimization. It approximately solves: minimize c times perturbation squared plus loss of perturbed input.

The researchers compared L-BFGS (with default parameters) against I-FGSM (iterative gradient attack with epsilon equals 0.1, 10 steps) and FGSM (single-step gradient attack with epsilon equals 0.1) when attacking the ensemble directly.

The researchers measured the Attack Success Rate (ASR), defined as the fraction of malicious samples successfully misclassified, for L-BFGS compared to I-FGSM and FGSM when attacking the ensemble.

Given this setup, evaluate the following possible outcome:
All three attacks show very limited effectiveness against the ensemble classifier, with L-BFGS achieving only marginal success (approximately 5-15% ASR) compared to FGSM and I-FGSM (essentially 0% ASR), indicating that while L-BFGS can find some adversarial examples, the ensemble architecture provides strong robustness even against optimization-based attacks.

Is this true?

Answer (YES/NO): NO